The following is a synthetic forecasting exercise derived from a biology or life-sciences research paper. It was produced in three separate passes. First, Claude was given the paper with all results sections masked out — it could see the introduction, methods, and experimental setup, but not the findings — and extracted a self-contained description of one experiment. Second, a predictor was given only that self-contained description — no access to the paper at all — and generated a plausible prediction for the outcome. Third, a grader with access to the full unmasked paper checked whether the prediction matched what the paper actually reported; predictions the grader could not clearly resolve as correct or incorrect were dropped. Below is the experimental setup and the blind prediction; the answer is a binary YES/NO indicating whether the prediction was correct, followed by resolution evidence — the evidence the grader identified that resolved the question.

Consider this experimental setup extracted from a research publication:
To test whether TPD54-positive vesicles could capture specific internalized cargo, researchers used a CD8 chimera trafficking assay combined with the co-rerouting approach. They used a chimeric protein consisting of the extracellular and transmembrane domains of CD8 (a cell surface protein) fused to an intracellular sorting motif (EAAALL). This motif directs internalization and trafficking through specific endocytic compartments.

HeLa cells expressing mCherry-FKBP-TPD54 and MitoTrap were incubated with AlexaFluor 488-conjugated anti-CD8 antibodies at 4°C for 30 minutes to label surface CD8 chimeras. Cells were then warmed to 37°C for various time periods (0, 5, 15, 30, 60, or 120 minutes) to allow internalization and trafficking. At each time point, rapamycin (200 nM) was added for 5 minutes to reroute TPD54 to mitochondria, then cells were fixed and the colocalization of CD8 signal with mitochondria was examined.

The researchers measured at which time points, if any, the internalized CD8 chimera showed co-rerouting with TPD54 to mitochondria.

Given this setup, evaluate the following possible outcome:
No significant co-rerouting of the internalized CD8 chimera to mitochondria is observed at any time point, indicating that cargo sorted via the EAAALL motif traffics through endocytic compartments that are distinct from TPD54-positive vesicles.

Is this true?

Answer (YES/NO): NO